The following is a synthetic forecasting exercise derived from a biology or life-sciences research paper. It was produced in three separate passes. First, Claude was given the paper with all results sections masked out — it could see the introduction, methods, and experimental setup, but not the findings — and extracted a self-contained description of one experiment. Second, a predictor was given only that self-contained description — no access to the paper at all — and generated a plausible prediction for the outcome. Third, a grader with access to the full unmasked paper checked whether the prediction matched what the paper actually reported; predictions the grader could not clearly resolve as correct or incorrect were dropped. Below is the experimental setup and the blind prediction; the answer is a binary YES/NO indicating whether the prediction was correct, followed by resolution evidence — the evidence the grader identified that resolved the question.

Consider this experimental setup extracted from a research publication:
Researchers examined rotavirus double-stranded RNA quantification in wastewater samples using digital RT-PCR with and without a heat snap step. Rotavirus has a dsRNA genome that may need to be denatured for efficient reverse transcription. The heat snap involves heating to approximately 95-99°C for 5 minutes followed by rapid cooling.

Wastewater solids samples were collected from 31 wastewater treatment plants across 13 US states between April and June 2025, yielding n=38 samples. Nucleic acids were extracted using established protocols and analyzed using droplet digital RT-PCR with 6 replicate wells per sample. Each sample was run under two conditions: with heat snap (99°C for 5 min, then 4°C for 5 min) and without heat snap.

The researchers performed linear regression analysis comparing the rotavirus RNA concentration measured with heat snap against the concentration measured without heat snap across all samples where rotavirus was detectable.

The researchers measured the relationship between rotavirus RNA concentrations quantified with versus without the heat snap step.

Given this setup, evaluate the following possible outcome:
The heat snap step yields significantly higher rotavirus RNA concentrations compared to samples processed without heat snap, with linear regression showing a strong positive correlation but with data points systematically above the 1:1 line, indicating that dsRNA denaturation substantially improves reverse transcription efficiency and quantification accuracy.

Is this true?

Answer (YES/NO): YES